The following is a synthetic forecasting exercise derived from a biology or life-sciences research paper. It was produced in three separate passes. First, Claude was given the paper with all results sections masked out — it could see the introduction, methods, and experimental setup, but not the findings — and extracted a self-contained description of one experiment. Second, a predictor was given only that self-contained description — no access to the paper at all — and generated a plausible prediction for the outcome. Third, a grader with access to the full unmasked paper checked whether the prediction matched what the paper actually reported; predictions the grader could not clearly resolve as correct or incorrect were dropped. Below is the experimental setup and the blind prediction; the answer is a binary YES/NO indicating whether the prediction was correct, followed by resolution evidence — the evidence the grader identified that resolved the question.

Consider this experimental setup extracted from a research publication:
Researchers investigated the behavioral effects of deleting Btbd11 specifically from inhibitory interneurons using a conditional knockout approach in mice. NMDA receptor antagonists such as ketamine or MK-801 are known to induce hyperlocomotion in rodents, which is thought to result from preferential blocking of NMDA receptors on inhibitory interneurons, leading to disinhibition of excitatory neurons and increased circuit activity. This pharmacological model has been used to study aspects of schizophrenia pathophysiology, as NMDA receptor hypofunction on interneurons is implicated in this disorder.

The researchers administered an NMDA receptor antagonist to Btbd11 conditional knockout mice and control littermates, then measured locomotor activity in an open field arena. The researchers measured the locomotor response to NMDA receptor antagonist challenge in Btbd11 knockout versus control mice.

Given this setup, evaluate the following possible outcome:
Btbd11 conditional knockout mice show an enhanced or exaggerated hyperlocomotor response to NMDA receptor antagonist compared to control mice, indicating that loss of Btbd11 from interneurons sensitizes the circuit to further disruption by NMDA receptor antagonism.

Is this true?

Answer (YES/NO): YES